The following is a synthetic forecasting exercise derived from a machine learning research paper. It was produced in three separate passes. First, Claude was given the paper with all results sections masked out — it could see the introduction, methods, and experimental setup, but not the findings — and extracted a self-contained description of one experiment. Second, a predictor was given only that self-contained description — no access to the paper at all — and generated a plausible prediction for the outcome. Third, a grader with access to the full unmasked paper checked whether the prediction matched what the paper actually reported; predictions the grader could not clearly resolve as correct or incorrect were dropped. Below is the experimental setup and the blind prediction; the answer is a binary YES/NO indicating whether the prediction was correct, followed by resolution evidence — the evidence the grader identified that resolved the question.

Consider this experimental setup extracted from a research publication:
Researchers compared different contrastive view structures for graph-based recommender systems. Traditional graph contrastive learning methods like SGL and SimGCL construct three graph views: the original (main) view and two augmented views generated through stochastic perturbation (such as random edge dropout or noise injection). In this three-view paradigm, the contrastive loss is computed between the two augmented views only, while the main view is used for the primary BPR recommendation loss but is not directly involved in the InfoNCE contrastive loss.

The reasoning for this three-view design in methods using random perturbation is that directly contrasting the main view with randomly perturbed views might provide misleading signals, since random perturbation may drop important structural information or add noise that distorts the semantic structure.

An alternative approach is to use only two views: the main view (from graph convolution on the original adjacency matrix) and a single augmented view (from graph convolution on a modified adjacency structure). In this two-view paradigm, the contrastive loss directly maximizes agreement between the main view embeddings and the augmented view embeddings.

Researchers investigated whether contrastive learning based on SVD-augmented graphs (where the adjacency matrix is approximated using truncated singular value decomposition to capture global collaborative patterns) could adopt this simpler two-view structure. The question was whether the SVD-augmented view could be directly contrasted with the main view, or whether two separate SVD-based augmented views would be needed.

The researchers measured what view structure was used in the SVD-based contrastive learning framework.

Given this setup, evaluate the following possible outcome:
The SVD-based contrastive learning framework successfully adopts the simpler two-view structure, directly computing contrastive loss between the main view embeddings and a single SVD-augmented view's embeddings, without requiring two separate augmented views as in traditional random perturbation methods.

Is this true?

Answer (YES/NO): YES